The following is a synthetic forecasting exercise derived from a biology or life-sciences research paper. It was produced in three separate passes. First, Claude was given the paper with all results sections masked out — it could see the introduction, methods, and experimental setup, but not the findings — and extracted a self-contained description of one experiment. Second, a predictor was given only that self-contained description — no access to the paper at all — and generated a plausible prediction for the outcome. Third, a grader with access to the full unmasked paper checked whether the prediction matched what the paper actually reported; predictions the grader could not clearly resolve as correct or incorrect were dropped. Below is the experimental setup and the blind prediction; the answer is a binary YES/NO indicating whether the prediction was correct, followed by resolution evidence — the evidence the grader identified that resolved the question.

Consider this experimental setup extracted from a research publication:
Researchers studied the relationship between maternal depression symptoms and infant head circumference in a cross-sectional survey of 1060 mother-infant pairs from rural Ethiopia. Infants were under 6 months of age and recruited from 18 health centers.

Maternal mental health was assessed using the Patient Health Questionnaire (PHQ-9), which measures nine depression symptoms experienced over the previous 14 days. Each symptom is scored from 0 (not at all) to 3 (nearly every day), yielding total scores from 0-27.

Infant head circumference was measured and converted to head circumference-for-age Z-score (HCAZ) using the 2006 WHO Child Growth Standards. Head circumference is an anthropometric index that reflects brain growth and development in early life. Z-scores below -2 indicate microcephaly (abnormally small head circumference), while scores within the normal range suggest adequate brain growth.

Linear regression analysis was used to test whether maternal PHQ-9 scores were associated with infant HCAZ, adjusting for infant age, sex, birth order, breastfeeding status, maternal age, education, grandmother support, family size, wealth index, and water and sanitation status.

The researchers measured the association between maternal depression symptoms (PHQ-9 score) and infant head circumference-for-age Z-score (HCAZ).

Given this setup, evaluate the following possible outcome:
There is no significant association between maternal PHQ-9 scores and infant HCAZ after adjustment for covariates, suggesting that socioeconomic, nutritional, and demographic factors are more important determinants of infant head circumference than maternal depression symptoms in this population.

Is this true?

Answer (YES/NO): YES